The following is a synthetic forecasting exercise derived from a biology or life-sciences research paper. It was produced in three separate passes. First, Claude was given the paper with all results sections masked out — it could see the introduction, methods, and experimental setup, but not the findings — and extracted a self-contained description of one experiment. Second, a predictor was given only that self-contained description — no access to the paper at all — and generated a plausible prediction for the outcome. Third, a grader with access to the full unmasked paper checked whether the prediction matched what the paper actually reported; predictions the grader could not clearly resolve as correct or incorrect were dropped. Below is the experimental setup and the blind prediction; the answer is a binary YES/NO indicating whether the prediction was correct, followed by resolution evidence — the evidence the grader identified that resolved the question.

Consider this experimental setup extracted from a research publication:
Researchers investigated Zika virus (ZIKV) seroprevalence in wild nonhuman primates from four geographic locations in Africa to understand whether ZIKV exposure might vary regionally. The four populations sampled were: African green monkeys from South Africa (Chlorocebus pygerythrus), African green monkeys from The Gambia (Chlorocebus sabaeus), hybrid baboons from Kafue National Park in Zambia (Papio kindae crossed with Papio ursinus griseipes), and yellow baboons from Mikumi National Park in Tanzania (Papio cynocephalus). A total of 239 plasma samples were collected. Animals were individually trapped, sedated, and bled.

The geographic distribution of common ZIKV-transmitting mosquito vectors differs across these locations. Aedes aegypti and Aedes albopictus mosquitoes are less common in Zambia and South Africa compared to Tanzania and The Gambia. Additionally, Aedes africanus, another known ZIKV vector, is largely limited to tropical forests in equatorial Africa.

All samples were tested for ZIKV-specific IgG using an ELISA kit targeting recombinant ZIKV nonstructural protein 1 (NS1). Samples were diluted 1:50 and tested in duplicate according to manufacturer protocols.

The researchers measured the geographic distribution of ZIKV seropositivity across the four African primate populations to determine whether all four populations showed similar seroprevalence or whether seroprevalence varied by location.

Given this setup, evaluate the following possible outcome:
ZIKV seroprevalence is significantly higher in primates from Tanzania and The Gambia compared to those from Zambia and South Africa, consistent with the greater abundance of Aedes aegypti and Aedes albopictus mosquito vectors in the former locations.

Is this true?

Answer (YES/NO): YES